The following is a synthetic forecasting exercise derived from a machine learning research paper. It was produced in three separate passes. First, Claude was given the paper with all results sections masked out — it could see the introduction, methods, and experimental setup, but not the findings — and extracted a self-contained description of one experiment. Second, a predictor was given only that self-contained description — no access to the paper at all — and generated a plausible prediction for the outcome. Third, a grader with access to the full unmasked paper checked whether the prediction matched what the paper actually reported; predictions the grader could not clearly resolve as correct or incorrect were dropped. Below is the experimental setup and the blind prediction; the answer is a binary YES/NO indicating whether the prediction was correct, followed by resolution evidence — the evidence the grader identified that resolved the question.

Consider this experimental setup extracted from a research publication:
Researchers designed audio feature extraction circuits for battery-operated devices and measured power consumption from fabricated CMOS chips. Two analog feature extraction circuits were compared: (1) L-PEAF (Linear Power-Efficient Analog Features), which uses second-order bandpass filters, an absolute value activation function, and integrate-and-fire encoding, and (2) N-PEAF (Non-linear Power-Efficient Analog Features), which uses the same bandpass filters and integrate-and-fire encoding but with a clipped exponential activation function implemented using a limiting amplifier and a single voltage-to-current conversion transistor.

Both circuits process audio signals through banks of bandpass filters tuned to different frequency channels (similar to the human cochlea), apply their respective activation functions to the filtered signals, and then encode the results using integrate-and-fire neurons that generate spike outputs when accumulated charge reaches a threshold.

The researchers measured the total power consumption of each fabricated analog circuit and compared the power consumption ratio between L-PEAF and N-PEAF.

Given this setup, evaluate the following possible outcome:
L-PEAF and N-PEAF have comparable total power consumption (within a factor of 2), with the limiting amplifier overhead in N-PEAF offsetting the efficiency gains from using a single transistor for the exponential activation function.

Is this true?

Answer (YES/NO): NO